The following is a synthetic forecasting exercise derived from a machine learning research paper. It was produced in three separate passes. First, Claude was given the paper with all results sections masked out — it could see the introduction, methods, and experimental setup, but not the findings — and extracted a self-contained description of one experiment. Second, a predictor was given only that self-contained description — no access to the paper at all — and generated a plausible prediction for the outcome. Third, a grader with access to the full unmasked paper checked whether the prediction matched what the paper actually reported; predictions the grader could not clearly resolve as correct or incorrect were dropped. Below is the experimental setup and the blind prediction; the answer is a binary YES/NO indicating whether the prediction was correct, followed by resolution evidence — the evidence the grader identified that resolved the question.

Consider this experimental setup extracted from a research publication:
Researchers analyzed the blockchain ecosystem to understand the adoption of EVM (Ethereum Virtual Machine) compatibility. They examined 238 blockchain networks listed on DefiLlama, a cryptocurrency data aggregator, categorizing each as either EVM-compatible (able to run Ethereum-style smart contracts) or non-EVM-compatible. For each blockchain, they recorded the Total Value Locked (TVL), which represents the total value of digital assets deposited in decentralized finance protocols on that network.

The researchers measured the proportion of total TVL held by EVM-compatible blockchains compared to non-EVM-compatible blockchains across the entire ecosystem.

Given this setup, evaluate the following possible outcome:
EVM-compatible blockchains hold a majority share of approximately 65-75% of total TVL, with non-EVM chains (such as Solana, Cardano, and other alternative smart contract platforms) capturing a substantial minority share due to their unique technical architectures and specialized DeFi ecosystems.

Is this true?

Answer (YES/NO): NO